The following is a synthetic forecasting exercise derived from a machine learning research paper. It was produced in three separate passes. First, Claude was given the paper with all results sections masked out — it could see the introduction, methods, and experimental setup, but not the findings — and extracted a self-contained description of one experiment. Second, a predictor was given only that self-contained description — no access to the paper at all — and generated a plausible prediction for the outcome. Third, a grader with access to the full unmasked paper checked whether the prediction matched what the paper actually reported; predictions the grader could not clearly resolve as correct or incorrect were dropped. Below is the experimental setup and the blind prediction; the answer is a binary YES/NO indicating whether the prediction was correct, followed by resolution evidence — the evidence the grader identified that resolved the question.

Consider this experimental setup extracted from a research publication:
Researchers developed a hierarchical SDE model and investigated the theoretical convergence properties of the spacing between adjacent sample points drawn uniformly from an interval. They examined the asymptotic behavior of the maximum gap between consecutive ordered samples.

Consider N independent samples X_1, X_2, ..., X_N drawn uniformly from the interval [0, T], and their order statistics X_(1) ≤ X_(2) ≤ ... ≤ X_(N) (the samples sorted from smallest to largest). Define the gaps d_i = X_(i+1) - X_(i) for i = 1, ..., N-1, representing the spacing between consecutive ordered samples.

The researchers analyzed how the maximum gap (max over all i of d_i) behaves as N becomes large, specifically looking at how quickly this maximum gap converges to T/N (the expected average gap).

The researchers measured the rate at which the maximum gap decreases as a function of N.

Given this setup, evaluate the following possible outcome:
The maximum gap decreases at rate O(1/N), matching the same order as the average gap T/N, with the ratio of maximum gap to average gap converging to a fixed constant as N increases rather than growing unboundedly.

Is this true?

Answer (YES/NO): NO